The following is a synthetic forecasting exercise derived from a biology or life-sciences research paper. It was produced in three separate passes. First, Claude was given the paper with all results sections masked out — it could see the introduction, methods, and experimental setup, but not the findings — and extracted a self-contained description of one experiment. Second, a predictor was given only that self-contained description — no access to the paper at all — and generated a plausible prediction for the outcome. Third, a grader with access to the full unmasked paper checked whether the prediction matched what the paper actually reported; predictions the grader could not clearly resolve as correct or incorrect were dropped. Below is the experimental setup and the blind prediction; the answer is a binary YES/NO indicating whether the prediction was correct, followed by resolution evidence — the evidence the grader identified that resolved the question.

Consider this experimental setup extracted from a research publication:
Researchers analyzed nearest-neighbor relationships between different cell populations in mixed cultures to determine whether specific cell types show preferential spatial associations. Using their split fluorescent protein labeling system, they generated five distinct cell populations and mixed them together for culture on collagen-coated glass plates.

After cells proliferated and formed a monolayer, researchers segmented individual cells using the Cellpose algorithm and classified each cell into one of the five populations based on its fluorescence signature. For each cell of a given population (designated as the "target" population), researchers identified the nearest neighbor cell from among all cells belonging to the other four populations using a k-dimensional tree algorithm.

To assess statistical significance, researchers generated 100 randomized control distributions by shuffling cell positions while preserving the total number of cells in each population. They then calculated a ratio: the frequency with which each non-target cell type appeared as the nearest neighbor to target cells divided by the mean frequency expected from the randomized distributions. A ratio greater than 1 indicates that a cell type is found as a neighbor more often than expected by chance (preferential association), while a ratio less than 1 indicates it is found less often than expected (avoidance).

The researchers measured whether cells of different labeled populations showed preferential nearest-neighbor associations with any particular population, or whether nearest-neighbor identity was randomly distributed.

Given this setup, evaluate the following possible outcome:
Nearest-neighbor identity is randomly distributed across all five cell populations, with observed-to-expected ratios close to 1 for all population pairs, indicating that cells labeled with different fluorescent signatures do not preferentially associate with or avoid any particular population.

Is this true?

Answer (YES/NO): NO